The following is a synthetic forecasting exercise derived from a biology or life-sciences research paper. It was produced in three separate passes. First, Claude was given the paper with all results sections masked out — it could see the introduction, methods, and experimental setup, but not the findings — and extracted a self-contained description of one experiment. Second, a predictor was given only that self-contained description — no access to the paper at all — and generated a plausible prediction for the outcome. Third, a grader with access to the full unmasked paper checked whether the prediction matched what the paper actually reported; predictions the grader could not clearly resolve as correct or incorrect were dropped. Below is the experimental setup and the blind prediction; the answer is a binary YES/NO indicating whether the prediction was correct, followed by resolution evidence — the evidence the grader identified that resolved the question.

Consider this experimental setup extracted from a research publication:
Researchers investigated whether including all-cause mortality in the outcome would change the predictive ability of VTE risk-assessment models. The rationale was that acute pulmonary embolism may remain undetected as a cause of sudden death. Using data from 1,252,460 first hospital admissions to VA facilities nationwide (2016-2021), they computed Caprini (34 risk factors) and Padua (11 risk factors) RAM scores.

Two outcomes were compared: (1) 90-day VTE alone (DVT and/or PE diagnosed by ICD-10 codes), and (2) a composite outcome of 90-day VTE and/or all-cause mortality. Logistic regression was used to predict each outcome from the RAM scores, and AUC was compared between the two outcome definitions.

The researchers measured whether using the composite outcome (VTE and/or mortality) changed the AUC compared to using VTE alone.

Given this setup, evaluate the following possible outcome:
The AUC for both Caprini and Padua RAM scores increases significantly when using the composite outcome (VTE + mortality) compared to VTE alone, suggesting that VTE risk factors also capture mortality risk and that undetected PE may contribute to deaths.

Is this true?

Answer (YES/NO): NO